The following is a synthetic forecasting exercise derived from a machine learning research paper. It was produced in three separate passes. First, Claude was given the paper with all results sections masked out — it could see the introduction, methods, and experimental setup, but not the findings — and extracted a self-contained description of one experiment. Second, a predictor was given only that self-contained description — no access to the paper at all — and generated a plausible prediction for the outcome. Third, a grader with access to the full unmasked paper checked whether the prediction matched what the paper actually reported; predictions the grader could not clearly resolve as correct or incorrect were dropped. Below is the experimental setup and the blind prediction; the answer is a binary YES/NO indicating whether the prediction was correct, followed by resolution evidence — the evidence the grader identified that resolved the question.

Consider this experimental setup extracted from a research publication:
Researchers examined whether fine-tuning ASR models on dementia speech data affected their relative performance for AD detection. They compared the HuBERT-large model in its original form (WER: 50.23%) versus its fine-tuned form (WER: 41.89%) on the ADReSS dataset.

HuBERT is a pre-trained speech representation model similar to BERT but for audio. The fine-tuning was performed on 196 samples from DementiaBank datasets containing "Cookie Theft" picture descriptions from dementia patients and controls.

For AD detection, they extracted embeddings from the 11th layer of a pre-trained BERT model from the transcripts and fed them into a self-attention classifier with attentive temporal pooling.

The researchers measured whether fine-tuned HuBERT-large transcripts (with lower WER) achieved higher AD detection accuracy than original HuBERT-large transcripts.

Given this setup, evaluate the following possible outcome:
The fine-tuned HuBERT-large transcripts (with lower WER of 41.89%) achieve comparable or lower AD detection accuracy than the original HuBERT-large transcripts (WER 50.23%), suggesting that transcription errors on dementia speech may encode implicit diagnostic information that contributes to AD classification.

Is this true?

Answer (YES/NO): NO